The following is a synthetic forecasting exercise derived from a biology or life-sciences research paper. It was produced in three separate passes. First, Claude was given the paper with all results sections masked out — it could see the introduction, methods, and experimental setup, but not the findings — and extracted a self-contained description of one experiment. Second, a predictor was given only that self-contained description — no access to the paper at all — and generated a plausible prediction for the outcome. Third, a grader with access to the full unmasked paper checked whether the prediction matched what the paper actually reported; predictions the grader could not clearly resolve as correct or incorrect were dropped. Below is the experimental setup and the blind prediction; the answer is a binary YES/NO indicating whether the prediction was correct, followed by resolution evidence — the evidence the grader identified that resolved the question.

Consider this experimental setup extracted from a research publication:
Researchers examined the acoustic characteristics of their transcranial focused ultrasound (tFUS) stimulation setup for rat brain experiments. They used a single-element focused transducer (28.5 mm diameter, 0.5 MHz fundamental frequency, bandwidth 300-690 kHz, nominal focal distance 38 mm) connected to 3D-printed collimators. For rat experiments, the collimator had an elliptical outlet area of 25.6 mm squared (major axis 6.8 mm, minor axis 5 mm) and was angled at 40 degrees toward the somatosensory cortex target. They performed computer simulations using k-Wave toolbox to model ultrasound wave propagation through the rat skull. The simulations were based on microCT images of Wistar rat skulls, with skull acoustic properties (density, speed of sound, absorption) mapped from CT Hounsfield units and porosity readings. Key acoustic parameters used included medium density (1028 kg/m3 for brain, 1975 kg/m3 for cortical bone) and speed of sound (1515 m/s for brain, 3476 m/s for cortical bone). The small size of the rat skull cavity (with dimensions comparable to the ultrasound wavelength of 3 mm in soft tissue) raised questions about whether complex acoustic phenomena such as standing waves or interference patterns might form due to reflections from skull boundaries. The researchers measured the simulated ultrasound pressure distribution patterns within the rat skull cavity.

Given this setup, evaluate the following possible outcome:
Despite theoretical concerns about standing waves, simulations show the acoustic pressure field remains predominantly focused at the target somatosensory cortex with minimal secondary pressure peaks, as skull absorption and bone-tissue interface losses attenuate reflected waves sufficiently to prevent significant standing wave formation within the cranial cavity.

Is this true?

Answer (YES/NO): NO